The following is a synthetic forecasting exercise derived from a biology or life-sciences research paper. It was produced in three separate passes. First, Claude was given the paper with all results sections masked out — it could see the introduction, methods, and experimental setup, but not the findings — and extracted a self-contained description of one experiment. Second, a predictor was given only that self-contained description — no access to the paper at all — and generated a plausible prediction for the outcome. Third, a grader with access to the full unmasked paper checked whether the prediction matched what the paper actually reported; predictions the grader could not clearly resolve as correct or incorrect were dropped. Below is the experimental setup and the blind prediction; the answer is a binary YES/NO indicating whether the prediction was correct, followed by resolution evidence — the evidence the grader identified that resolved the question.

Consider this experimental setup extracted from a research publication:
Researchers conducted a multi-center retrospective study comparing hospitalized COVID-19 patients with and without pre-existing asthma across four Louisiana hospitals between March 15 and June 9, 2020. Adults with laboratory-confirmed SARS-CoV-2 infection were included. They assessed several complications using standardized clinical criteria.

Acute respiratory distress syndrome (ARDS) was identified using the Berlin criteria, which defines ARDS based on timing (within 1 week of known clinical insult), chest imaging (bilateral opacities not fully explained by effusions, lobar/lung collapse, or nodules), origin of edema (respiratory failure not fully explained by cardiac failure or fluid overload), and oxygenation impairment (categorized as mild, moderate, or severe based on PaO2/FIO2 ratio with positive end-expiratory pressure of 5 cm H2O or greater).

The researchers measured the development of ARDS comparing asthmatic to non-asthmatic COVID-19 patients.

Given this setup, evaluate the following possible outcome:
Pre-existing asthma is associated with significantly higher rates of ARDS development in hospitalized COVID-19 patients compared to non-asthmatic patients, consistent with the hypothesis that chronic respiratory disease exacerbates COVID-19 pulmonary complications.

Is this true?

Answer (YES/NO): NO